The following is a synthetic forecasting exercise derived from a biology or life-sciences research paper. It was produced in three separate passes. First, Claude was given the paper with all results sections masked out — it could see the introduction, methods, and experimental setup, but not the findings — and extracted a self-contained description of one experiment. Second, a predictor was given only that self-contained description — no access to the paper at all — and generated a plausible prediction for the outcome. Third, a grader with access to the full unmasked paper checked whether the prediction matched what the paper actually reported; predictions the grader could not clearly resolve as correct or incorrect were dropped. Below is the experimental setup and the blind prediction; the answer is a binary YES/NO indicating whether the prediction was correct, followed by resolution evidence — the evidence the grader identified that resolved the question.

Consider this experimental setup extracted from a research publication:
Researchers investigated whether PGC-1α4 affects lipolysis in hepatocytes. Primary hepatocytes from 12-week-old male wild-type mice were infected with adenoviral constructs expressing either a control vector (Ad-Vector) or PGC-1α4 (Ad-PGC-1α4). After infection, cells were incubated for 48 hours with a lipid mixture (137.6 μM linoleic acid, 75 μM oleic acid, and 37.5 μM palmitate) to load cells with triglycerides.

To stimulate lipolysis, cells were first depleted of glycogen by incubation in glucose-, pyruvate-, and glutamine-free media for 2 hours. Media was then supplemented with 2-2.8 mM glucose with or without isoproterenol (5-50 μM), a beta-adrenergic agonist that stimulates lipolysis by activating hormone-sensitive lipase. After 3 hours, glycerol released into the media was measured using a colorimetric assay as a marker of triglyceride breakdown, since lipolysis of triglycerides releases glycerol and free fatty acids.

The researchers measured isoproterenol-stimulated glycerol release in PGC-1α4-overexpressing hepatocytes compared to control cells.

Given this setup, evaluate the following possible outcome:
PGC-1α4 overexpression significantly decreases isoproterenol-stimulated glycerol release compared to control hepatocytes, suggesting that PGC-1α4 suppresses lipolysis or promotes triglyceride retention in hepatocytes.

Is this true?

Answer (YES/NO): YES